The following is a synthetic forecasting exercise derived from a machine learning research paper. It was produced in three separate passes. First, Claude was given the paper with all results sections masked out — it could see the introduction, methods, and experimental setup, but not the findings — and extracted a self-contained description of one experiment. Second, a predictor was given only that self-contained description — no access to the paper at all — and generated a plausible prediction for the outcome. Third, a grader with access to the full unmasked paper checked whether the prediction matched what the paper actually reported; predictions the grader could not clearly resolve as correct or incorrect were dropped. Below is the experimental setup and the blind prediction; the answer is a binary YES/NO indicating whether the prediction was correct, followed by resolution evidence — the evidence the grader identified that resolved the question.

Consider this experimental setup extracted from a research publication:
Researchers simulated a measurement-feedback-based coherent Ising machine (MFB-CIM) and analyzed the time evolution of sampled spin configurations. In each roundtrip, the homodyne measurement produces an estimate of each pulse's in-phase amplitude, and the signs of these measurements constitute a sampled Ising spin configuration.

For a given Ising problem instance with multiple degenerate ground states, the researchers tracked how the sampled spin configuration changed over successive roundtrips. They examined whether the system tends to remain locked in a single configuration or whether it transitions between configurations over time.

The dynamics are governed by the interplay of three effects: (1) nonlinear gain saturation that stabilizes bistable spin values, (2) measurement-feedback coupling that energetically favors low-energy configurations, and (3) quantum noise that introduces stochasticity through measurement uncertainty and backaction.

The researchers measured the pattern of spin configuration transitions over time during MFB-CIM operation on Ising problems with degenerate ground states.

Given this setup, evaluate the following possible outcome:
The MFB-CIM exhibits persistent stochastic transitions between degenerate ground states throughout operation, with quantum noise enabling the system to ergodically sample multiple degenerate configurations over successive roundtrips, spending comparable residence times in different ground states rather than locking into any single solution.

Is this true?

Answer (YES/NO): NO